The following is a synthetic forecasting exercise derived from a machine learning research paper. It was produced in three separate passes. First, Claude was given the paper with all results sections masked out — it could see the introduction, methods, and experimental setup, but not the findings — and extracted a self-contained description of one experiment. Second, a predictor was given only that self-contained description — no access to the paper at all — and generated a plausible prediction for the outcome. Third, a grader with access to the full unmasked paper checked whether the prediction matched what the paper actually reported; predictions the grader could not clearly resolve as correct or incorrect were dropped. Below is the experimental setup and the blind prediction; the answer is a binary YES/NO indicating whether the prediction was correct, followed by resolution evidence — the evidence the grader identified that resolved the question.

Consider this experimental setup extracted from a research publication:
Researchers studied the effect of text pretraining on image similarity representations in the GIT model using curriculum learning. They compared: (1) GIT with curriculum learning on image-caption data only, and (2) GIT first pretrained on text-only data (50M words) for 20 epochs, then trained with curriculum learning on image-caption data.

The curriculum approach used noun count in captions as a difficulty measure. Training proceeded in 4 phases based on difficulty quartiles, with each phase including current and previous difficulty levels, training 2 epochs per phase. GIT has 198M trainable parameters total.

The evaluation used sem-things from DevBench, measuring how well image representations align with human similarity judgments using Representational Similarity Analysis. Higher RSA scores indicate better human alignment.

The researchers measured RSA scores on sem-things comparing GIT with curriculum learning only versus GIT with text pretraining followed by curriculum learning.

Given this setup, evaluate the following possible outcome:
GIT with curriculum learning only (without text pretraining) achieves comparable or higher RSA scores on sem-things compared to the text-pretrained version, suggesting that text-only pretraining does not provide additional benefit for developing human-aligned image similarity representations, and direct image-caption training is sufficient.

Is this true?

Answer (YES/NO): NO